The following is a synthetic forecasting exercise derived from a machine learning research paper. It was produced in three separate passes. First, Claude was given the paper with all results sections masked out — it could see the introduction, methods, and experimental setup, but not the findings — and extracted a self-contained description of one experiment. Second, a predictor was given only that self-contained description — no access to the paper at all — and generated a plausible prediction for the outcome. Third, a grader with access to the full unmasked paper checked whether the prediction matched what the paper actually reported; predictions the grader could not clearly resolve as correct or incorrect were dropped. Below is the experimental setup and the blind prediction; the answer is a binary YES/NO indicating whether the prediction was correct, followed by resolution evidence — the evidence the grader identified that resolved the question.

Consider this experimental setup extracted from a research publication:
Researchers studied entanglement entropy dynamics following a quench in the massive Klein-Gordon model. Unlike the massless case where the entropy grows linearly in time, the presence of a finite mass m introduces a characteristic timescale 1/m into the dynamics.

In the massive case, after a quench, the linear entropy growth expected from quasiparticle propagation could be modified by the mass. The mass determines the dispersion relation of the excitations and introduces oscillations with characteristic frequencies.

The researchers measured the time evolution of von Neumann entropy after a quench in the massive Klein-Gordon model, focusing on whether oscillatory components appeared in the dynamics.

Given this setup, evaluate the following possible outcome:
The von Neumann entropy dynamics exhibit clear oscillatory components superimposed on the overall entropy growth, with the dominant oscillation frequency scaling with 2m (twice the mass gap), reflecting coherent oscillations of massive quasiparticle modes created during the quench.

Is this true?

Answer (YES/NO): NO